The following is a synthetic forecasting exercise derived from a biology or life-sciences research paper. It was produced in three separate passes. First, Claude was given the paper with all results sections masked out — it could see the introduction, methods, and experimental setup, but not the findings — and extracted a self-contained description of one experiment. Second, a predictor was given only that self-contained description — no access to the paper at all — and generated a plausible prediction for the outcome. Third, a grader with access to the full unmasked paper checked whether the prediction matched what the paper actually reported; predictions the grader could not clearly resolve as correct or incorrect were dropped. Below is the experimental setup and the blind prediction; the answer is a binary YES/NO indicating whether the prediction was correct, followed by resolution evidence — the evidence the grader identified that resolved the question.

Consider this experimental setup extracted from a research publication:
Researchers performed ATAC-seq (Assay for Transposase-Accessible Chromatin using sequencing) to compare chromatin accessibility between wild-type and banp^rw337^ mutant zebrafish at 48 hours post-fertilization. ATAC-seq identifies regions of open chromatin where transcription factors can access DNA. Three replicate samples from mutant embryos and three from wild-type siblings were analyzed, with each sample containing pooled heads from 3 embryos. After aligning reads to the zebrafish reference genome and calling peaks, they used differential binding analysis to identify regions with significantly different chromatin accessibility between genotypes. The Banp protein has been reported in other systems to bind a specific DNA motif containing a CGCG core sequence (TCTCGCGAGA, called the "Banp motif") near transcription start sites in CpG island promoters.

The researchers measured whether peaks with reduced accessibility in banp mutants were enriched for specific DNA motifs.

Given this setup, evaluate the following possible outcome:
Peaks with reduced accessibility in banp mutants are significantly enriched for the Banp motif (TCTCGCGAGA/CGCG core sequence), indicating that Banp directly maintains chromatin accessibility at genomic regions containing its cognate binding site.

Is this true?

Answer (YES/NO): YES